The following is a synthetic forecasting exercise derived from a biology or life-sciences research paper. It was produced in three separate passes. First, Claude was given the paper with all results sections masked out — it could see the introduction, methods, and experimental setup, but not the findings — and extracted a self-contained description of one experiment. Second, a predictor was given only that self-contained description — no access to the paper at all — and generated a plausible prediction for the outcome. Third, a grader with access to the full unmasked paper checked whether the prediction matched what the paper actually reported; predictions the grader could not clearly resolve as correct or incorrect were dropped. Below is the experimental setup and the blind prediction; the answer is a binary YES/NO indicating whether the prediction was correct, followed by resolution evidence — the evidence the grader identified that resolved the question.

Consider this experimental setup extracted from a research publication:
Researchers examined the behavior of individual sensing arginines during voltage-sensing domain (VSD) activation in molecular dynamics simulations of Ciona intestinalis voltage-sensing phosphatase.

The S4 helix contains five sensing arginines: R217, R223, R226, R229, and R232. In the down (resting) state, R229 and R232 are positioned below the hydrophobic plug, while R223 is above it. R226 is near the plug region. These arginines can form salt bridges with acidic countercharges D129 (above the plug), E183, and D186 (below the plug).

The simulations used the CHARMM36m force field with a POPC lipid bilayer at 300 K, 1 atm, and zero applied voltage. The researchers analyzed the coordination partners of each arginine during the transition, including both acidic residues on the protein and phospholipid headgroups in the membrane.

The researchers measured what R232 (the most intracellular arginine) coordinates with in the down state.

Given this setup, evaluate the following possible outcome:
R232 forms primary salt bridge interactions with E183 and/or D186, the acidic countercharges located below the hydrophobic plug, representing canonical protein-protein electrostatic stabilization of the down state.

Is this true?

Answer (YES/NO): NO